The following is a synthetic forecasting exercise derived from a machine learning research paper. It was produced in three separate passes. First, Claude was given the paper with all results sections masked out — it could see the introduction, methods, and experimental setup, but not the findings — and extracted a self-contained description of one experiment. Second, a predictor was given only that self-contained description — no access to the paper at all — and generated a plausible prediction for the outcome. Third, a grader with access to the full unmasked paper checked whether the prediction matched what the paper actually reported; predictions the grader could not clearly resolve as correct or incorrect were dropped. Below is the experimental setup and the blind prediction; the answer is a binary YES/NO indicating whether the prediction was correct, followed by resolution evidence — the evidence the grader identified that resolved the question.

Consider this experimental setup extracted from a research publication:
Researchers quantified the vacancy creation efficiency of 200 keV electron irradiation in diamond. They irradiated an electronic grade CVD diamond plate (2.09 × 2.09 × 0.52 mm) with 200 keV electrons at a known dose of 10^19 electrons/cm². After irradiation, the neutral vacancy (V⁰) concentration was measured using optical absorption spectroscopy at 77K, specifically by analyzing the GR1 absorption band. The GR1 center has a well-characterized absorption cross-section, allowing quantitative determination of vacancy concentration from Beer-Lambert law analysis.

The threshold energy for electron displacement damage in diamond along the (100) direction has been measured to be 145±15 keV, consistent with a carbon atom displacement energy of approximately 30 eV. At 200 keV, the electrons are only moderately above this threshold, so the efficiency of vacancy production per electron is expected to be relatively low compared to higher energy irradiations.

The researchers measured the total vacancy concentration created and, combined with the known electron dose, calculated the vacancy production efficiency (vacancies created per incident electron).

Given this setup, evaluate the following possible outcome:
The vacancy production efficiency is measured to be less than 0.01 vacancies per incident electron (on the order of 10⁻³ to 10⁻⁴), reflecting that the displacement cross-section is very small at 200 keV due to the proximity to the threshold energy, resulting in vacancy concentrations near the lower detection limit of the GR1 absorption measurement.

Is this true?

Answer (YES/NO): NO